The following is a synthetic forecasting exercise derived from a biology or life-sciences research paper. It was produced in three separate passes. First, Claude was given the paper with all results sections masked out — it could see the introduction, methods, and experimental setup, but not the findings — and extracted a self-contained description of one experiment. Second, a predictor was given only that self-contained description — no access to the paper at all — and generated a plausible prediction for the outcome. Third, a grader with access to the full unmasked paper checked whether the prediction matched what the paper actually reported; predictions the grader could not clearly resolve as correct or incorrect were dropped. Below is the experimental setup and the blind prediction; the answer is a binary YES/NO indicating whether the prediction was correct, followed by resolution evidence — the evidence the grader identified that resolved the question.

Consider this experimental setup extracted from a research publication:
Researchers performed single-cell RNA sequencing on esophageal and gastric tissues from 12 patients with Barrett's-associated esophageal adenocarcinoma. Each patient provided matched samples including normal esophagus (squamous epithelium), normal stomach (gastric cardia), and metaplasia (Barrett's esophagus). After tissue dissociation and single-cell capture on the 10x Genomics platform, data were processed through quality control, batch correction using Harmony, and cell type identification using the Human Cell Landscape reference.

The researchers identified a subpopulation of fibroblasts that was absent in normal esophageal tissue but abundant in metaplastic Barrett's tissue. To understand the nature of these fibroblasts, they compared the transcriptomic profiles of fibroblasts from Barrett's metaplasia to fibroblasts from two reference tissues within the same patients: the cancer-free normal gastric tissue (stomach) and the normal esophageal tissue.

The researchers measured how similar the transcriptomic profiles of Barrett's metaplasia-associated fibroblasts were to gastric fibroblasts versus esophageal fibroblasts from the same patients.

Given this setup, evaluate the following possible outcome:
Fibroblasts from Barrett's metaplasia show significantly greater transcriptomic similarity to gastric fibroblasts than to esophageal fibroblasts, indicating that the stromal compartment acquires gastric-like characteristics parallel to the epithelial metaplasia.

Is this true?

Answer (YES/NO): YES